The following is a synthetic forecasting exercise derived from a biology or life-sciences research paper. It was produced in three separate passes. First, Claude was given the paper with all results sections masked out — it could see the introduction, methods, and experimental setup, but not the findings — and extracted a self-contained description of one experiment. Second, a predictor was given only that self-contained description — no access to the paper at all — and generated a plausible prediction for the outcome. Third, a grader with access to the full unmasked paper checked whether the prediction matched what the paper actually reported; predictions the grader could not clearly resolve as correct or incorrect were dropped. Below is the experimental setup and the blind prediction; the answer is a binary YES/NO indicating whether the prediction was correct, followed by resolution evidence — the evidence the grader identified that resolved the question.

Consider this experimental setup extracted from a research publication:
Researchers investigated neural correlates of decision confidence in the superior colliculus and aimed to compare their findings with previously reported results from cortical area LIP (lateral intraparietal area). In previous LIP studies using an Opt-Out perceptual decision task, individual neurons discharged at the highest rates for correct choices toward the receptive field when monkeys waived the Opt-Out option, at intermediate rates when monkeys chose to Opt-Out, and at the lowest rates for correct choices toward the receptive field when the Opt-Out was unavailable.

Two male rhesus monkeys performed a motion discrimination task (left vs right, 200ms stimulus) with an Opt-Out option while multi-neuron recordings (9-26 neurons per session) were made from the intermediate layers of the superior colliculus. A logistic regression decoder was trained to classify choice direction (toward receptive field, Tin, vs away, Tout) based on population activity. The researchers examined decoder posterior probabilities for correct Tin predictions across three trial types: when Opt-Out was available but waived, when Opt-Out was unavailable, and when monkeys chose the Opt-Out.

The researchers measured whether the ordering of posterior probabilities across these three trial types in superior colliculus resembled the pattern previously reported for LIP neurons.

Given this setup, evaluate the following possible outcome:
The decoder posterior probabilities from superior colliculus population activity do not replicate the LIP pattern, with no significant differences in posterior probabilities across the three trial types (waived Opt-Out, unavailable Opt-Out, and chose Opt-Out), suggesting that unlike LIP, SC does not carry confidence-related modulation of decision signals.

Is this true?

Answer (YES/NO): NO